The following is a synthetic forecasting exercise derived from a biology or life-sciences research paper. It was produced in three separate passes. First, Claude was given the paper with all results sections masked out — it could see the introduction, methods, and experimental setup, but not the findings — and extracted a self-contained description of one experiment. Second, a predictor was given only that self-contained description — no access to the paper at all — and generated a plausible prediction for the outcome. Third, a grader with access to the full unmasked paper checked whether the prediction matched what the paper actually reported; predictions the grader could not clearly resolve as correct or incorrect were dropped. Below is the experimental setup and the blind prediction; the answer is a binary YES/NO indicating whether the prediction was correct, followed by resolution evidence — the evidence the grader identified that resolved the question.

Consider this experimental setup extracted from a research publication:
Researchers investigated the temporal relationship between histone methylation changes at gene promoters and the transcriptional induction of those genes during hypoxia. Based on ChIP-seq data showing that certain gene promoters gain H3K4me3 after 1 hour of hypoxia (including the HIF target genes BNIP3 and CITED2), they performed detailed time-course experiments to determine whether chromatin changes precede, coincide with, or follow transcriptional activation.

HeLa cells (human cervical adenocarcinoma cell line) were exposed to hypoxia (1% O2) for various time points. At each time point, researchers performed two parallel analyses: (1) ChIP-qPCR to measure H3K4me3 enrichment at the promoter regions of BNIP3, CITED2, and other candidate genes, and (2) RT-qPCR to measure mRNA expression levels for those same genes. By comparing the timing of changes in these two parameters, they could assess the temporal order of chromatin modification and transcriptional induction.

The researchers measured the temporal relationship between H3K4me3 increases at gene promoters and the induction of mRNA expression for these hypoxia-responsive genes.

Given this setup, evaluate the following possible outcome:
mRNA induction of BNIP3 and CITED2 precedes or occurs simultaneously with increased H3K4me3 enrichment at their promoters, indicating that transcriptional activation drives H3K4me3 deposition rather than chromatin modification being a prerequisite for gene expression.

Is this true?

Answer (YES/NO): NO